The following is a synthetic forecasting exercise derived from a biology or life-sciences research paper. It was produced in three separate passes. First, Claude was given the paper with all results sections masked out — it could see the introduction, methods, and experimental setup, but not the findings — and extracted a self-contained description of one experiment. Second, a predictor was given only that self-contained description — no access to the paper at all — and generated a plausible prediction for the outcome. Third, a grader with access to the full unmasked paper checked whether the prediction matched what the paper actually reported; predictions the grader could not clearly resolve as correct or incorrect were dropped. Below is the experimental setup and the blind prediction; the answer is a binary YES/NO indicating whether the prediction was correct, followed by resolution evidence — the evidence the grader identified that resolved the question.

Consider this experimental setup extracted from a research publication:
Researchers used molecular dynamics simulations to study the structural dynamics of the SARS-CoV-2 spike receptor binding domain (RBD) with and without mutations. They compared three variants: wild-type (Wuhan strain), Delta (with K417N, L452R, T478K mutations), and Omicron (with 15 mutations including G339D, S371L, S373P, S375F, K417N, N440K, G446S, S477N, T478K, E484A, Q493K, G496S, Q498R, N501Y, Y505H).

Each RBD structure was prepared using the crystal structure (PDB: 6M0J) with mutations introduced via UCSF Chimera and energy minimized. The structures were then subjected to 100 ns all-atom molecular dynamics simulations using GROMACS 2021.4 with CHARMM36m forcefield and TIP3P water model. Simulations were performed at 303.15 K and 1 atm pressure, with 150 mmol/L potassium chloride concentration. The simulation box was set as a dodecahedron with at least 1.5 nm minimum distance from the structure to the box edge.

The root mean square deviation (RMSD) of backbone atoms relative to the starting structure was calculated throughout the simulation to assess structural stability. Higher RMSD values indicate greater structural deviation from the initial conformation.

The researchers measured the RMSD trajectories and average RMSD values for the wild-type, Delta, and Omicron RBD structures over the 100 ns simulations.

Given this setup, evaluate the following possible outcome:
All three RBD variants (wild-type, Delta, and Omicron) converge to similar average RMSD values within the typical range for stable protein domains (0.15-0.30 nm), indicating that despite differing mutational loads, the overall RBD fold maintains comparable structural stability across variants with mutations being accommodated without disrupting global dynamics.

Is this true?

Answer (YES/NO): NO